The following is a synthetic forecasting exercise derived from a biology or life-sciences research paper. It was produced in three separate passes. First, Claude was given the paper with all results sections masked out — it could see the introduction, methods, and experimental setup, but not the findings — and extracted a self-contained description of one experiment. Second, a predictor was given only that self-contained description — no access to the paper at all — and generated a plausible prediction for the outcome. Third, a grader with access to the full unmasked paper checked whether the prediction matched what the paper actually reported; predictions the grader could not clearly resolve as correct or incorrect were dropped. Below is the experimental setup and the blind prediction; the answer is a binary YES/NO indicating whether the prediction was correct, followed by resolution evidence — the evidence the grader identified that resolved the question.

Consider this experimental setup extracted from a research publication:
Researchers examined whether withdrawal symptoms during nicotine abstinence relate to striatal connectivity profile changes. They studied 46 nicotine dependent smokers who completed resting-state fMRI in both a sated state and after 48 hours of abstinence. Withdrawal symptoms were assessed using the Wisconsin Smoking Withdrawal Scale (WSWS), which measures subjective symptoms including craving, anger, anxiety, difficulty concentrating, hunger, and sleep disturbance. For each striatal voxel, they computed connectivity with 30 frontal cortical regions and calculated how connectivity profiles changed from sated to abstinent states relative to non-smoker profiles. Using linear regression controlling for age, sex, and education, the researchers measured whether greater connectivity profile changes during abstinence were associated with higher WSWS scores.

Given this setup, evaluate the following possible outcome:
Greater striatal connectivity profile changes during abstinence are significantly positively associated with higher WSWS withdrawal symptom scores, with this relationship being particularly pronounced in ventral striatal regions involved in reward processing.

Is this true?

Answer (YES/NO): YES